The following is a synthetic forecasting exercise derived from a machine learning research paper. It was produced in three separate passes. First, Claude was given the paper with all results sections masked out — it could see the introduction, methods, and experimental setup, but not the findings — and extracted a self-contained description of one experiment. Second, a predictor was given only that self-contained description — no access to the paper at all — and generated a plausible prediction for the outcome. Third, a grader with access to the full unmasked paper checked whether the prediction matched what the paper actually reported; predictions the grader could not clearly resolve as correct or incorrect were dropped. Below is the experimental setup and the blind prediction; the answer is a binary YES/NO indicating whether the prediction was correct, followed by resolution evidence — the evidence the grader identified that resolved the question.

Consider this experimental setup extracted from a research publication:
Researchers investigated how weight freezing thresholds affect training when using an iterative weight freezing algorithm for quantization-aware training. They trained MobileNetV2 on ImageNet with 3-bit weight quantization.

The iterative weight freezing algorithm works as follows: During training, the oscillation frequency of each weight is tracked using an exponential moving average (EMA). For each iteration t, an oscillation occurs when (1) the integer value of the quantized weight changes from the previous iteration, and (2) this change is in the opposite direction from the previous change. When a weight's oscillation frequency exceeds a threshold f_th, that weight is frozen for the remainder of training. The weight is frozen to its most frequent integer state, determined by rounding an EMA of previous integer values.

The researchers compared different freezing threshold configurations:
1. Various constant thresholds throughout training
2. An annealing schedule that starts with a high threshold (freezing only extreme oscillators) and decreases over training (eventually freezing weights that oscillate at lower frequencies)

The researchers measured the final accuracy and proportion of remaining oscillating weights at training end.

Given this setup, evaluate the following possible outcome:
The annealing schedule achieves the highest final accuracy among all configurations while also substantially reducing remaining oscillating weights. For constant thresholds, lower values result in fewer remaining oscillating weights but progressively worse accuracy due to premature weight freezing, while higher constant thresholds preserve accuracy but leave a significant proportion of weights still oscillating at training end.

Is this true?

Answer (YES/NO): NO